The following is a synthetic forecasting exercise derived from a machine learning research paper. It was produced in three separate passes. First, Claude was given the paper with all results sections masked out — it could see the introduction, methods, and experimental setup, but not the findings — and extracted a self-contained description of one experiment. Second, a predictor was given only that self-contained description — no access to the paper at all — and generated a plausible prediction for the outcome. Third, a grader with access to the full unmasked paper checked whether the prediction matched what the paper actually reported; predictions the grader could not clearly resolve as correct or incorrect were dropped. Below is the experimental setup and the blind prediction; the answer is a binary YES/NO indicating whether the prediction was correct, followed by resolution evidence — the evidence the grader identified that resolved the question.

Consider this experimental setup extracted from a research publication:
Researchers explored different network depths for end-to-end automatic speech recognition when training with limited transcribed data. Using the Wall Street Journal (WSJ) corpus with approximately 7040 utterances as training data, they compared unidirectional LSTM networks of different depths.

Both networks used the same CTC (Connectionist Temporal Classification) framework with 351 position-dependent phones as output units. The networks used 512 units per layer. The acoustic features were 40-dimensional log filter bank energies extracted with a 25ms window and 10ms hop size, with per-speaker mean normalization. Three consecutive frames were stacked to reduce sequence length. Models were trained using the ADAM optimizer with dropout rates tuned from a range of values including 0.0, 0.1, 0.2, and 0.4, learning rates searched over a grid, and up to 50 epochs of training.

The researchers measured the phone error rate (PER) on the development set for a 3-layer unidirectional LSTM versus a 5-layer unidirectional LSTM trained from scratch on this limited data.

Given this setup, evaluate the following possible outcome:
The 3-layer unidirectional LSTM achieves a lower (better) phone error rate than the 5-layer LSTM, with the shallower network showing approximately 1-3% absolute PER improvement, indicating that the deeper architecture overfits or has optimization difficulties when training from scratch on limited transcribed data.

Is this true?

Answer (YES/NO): NO